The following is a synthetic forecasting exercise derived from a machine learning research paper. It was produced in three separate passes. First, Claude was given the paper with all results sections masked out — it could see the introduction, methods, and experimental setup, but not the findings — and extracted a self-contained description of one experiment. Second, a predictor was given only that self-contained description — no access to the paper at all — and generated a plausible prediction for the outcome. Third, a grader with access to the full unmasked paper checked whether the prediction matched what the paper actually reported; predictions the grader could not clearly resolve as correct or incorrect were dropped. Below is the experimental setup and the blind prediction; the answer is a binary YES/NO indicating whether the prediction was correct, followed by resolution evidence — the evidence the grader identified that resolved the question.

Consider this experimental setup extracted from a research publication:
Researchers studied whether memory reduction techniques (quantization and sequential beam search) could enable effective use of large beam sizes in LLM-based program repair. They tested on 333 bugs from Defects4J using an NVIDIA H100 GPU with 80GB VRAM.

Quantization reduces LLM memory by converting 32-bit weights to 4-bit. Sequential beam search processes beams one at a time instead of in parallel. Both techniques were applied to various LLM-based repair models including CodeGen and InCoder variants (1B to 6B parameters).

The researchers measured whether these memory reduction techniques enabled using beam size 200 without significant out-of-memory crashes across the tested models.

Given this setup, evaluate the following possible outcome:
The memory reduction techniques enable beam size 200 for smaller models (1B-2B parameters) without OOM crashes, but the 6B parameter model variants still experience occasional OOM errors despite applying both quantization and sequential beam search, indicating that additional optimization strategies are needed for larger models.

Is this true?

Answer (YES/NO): NO